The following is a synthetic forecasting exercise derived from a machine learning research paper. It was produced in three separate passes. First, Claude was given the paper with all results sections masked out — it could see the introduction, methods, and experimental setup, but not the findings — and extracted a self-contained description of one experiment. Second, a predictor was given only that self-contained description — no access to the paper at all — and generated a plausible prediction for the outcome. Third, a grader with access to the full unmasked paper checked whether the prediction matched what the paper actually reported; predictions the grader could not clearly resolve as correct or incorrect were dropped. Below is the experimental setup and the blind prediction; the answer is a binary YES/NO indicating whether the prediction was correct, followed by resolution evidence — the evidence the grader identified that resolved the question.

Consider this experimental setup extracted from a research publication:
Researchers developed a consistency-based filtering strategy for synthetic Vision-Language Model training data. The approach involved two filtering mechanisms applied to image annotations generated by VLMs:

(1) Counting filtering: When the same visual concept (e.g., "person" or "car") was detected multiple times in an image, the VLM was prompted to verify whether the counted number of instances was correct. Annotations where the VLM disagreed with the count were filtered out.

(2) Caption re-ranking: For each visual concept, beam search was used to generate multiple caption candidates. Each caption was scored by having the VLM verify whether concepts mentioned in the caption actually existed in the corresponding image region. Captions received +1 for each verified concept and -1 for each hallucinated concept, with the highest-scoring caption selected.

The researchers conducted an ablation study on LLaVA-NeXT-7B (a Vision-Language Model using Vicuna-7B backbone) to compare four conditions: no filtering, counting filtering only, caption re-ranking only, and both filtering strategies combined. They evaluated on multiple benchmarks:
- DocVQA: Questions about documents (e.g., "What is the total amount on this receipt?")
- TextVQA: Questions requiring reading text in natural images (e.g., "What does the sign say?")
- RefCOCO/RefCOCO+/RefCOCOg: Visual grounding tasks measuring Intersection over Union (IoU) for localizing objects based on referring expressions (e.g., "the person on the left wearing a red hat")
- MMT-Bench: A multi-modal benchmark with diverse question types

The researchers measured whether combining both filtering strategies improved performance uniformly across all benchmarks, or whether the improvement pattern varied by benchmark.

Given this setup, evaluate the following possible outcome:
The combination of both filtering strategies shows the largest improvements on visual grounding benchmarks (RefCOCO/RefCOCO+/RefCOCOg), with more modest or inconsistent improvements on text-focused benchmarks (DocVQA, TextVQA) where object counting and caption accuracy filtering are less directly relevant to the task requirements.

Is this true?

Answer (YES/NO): NO